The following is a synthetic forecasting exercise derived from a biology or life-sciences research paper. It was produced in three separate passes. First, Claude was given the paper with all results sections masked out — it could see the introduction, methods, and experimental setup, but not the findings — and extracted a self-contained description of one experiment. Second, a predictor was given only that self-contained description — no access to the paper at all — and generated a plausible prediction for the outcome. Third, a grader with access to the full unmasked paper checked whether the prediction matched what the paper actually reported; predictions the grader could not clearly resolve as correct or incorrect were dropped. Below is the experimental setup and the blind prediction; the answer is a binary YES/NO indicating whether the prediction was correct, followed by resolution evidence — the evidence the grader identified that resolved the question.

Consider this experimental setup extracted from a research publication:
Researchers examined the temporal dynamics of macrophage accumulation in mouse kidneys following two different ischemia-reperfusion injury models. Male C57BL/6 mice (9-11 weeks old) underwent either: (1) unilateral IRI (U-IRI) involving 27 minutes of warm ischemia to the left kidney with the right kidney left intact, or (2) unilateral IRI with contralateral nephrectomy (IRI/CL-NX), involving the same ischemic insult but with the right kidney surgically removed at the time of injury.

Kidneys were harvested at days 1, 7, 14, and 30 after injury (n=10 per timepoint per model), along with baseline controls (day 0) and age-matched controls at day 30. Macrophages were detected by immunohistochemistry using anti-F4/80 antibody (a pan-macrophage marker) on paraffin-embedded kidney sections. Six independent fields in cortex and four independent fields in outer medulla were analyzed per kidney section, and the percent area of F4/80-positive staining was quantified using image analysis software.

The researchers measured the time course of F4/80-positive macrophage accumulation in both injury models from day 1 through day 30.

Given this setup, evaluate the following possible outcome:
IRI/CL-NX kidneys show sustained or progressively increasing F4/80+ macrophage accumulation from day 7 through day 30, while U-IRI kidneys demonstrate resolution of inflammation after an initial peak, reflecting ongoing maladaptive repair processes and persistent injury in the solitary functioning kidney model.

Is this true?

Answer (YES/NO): NO